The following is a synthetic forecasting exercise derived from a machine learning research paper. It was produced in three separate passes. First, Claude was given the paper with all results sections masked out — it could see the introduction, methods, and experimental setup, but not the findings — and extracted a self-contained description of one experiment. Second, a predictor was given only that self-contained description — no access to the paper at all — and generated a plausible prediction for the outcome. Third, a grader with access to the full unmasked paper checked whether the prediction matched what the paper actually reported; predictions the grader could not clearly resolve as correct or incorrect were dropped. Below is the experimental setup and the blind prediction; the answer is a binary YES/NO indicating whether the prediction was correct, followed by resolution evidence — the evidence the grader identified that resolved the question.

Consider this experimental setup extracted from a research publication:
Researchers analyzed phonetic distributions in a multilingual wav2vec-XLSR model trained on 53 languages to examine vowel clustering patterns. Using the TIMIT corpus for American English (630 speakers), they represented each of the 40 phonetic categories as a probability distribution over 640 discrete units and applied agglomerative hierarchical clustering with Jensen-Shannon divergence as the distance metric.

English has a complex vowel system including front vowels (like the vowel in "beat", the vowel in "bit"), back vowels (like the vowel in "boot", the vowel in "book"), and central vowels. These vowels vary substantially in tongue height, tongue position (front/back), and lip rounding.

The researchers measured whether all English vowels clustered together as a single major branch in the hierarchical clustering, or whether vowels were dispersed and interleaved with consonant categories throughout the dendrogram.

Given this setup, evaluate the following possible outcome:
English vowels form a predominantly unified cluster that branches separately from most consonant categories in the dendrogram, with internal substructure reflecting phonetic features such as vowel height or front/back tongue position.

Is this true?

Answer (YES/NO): NO